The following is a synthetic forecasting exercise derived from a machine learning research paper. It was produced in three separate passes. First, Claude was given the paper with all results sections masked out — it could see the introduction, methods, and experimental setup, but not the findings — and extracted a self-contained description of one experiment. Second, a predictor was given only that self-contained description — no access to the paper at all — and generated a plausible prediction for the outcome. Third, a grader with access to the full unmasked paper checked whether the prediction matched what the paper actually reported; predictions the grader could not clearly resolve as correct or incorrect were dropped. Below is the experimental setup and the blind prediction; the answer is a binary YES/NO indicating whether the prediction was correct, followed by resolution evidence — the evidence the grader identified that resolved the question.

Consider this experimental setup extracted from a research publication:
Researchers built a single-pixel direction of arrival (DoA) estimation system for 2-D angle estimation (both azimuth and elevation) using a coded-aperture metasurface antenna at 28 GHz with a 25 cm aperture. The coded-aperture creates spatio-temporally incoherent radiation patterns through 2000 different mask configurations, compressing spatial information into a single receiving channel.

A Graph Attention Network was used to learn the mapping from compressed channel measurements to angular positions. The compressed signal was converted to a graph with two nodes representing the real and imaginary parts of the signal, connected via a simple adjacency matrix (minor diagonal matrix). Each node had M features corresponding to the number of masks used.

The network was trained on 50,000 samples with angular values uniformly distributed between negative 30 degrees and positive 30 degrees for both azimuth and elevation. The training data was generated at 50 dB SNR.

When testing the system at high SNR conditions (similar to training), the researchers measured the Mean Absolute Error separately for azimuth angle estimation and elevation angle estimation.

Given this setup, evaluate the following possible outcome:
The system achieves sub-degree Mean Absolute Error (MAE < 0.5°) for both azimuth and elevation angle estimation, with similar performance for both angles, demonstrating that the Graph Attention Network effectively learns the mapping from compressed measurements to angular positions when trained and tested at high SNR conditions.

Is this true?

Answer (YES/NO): NO